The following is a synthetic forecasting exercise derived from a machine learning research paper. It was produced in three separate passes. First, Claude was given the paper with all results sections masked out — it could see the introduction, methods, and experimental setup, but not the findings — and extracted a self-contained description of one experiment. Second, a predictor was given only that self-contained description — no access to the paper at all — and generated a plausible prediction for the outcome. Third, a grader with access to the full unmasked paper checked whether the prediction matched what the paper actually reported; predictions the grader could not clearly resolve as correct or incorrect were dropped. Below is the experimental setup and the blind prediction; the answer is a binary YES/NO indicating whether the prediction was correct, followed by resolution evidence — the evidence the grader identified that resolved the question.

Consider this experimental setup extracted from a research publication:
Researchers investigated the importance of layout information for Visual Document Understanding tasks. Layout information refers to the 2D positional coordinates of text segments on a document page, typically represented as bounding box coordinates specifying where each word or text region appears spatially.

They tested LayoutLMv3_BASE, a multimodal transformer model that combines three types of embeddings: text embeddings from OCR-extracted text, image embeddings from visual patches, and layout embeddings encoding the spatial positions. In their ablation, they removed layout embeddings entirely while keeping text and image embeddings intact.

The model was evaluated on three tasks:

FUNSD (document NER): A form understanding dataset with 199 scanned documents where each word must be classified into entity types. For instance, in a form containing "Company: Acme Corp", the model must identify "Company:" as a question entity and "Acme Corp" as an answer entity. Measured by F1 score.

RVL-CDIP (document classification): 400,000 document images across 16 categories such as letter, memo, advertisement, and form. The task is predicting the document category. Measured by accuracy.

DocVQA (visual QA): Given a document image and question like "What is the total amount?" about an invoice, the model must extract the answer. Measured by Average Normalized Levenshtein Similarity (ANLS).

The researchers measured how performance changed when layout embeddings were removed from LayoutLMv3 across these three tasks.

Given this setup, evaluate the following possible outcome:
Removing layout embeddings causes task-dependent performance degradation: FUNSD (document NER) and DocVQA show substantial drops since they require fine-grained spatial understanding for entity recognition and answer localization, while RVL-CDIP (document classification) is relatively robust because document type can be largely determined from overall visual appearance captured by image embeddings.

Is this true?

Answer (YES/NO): NO